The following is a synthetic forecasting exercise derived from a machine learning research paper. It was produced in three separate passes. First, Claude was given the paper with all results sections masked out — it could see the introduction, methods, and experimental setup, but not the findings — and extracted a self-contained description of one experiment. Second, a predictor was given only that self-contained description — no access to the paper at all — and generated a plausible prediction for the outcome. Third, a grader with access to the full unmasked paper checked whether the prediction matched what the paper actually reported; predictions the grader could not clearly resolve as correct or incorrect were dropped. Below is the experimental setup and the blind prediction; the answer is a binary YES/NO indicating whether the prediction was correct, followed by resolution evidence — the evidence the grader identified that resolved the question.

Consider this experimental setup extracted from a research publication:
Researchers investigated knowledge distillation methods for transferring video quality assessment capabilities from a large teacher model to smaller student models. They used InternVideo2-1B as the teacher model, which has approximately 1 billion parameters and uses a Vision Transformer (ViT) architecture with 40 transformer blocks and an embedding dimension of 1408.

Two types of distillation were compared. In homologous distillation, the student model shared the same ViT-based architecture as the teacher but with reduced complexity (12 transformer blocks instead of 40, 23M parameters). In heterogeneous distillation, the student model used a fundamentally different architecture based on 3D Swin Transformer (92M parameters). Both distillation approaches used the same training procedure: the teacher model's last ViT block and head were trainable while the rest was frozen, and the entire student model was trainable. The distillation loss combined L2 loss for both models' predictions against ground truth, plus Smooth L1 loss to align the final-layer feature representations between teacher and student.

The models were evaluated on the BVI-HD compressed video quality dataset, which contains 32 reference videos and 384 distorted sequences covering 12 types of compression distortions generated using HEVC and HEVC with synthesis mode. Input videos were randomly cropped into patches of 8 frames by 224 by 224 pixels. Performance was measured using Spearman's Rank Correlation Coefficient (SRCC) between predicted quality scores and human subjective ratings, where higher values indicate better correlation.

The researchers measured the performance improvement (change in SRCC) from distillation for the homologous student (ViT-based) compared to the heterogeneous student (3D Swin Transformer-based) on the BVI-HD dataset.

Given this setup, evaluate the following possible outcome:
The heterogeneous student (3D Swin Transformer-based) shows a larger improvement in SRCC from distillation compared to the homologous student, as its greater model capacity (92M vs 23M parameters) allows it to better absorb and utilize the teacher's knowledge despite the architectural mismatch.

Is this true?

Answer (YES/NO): NO